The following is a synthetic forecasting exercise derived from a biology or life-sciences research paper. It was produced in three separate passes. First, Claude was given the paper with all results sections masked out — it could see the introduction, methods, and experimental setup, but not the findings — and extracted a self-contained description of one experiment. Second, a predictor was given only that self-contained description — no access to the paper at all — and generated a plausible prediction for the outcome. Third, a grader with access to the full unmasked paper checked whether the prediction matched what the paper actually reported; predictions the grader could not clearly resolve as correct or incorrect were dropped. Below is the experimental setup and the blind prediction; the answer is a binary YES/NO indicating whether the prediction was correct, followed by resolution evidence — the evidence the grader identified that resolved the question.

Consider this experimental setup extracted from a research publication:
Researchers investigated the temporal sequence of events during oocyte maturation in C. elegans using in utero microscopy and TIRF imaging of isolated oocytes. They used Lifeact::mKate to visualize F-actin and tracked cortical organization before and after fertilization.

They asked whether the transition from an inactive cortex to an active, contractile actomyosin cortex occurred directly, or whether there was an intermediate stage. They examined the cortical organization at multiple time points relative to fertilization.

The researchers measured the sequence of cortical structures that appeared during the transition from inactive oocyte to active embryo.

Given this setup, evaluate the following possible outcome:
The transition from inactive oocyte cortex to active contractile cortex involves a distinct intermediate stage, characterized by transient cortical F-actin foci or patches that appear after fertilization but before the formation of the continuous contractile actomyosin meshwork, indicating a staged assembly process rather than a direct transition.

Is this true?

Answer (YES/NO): YES